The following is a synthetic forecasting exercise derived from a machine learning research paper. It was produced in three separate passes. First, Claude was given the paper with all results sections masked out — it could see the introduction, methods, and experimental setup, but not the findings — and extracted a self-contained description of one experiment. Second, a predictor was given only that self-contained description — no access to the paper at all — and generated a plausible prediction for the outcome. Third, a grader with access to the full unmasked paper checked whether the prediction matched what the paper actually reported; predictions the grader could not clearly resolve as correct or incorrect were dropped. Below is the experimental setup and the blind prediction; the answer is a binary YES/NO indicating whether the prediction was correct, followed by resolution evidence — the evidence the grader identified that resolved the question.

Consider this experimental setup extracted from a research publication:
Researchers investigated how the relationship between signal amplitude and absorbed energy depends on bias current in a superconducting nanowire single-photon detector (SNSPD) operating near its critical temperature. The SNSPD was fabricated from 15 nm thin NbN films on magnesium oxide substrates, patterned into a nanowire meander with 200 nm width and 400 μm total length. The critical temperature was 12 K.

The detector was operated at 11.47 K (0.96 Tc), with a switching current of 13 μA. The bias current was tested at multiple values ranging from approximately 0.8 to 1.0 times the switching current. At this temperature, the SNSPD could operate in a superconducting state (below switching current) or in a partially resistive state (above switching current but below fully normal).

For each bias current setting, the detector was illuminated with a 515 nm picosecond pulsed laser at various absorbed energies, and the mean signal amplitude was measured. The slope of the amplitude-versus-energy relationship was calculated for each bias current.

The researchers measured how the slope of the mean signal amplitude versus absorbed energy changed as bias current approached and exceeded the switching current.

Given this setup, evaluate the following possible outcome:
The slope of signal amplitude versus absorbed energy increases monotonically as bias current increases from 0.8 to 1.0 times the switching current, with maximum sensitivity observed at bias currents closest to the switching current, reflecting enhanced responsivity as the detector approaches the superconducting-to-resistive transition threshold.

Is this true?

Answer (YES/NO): YES